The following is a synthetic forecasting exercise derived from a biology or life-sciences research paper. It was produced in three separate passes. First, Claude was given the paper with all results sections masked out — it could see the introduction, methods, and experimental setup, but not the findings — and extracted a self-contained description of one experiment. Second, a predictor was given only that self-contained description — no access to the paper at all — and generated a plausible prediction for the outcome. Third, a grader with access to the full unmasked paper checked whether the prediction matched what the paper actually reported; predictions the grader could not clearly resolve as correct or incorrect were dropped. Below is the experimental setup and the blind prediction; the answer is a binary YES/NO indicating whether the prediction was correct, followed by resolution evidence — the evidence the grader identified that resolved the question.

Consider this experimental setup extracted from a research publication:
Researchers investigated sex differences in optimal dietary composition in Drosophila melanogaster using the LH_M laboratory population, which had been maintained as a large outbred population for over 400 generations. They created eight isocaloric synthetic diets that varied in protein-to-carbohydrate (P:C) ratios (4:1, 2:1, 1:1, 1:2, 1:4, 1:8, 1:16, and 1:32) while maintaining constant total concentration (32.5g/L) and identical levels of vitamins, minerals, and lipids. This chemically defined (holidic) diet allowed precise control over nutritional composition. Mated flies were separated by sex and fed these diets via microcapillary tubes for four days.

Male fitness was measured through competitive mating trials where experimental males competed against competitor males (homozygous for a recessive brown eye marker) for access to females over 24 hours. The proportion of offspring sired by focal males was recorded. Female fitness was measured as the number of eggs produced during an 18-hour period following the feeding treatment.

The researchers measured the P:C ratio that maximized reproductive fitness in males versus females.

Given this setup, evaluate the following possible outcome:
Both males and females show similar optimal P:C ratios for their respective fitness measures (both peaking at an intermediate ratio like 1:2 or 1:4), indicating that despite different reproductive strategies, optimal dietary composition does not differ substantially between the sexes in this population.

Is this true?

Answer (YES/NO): NO